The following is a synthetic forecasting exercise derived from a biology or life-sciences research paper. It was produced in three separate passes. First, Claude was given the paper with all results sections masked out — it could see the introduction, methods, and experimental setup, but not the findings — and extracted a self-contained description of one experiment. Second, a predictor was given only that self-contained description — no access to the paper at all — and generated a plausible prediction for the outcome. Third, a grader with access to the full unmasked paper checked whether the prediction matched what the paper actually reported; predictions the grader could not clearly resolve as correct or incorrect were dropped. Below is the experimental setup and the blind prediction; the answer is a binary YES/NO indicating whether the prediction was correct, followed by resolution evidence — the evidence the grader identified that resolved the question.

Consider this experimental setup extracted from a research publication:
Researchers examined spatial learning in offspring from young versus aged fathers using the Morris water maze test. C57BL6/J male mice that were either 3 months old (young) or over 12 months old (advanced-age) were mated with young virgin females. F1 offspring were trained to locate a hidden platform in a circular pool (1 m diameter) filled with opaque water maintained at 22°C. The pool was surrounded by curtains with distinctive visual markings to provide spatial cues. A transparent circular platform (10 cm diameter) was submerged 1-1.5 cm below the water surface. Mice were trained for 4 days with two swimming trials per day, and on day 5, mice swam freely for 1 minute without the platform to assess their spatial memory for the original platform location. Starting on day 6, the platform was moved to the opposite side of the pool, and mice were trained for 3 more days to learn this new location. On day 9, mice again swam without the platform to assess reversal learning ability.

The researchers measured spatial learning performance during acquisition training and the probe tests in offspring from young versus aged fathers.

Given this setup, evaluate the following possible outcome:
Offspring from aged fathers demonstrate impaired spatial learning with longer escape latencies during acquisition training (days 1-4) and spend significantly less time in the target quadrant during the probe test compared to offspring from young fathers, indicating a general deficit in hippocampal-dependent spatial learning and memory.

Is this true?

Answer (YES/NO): NO